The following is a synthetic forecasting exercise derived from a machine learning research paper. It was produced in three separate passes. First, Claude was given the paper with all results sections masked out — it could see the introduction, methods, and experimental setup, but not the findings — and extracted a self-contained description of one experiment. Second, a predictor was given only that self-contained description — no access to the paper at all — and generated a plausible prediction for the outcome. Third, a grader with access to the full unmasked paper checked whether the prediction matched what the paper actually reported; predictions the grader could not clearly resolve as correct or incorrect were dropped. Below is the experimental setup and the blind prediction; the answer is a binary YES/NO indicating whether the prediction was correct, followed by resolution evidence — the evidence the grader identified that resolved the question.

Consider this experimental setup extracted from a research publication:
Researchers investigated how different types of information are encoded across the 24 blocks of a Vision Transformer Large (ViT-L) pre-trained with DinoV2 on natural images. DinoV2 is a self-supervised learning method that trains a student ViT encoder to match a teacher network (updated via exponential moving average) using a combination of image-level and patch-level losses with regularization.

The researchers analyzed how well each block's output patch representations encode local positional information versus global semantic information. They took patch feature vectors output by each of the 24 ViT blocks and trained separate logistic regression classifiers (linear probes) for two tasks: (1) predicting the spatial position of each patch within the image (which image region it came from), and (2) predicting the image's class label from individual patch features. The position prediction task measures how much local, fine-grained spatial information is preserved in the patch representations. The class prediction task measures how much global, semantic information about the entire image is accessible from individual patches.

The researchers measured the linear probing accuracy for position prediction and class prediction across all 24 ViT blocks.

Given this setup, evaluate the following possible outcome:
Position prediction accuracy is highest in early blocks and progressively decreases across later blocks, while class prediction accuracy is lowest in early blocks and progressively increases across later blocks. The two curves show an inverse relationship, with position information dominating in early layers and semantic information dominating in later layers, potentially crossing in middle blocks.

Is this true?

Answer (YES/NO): NO